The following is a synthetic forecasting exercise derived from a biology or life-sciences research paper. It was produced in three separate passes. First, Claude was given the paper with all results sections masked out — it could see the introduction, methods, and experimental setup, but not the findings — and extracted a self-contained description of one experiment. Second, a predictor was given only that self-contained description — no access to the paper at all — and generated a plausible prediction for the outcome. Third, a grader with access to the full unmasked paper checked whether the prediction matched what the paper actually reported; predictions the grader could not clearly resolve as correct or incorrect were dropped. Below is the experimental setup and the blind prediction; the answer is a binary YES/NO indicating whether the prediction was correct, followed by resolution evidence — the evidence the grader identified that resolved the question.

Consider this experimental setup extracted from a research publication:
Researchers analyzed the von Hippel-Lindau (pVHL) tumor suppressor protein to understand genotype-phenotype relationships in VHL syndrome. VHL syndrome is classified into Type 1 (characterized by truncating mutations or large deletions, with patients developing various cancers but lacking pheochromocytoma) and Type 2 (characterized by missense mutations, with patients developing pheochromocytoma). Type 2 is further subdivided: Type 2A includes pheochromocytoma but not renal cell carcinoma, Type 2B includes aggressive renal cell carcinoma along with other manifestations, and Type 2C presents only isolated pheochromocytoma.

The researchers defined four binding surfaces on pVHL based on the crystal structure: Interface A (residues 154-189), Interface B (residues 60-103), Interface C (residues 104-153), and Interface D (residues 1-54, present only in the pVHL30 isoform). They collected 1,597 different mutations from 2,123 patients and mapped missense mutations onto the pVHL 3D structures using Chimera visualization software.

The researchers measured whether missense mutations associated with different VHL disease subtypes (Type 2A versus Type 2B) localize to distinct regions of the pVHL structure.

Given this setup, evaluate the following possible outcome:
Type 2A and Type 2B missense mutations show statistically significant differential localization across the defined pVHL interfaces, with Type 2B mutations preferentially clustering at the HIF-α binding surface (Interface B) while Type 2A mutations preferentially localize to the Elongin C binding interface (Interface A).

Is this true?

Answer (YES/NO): NO